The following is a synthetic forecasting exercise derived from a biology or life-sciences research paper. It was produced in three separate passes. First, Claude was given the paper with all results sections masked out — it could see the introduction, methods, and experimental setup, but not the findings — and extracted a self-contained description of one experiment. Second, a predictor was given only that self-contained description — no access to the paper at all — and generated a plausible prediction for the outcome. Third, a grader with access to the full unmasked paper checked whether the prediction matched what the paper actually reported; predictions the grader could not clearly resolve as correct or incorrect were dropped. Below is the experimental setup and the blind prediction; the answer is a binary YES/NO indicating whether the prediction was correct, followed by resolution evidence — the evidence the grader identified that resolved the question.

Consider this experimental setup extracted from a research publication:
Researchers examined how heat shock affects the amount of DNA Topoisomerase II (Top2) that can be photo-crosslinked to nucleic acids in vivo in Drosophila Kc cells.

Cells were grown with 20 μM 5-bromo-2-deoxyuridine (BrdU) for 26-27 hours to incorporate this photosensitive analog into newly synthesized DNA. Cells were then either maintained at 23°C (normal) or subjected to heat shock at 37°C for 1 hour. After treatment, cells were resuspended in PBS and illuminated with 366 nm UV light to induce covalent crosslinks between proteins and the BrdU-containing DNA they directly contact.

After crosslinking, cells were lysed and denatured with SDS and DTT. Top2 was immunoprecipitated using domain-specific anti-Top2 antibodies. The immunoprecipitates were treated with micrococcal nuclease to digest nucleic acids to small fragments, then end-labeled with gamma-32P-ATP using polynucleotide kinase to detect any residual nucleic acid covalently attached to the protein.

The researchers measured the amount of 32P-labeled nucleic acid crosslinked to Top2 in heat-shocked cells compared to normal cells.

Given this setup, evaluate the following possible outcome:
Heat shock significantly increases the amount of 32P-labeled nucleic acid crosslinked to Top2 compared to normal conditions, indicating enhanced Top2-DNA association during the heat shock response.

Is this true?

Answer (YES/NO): YES